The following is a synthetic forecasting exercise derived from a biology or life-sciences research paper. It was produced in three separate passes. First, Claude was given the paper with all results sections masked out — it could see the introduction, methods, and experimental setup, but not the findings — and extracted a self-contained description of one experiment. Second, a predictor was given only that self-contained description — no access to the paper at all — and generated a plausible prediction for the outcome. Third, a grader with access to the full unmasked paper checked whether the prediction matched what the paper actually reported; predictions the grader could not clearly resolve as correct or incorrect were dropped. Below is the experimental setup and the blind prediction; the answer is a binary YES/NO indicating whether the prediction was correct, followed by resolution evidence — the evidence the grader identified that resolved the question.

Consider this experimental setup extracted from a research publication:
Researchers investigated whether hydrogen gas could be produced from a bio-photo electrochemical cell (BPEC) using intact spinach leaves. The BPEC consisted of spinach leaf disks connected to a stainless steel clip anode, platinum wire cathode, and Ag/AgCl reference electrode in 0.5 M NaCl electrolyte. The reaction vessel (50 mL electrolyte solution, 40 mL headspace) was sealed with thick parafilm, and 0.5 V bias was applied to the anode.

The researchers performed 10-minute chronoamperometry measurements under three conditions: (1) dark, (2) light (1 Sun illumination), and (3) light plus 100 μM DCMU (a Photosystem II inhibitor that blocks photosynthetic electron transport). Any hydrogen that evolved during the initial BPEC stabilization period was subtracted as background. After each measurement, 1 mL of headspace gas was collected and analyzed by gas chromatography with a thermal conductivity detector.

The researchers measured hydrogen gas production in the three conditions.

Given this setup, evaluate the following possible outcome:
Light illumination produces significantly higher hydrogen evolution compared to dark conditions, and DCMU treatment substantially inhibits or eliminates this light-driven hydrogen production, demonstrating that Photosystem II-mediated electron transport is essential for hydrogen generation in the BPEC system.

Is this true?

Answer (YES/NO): YES